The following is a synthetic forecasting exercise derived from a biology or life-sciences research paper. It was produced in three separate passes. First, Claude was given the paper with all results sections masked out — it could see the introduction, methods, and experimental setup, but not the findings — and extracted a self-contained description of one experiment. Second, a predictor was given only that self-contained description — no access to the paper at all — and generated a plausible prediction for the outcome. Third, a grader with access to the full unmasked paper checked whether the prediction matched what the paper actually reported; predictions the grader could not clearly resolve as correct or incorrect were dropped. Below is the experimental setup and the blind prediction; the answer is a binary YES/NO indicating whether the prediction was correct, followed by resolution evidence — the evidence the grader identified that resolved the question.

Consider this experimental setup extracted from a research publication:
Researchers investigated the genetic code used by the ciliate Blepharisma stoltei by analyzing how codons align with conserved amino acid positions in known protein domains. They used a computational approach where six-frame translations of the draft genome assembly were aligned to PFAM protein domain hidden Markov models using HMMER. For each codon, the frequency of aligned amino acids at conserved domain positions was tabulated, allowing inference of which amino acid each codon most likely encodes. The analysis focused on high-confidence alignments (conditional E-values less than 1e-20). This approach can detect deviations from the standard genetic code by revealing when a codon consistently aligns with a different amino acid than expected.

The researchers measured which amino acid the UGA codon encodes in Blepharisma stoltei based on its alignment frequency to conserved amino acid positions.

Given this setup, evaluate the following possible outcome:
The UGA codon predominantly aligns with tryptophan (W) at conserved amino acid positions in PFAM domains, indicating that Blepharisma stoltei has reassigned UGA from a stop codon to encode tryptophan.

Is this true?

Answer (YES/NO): YES